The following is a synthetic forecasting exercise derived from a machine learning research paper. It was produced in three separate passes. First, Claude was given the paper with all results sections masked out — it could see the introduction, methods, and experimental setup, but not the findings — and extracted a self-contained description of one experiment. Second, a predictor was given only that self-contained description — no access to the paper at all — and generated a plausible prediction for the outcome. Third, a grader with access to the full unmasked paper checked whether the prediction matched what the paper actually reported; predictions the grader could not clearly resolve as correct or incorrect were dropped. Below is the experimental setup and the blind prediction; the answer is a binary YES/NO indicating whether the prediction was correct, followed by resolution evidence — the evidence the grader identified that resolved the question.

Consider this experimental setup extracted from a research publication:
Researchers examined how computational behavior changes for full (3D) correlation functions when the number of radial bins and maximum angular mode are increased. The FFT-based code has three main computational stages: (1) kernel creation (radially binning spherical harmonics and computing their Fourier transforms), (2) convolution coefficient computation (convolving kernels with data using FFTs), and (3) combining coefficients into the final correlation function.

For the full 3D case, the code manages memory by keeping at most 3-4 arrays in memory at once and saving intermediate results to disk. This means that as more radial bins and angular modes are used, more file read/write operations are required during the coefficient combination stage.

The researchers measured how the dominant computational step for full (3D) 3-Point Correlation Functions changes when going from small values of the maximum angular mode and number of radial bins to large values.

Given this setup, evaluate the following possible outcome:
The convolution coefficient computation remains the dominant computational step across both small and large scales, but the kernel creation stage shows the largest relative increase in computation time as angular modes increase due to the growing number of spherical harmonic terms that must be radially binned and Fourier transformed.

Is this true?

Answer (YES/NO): NO